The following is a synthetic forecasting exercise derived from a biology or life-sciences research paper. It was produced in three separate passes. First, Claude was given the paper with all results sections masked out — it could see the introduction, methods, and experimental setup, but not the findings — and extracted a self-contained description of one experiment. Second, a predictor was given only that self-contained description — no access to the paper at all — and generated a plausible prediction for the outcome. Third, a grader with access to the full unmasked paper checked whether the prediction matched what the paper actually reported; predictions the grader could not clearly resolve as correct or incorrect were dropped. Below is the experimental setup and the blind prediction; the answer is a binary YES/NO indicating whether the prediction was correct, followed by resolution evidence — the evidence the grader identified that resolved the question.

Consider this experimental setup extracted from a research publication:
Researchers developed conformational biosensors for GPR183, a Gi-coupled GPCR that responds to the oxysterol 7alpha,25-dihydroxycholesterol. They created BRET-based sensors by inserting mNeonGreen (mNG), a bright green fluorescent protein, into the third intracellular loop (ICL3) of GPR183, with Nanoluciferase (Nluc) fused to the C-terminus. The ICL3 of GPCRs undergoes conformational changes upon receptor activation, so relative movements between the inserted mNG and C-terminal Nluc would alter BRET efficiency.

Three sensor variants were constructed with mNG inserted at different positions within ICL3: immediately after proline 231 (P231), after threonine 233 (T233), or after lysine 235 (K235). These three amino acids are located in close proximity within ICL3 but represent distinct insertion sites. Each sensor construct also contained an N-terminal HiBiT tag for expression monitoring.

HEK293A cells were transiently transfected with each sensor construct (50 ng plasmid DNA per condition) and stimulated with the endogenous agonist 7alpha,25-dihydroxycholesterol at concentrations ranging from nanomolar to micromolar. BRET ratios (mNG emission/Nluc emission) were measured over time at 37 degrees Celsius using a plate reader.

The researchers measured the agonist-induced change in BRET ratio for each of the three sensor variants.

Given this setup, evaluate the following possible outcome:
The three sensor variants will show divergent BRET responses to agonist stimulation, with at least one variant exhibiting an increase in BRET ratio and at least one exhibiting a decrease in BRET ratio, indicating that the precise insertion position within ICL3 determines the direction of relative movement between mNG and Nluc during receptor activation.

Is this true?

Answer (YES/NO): NO